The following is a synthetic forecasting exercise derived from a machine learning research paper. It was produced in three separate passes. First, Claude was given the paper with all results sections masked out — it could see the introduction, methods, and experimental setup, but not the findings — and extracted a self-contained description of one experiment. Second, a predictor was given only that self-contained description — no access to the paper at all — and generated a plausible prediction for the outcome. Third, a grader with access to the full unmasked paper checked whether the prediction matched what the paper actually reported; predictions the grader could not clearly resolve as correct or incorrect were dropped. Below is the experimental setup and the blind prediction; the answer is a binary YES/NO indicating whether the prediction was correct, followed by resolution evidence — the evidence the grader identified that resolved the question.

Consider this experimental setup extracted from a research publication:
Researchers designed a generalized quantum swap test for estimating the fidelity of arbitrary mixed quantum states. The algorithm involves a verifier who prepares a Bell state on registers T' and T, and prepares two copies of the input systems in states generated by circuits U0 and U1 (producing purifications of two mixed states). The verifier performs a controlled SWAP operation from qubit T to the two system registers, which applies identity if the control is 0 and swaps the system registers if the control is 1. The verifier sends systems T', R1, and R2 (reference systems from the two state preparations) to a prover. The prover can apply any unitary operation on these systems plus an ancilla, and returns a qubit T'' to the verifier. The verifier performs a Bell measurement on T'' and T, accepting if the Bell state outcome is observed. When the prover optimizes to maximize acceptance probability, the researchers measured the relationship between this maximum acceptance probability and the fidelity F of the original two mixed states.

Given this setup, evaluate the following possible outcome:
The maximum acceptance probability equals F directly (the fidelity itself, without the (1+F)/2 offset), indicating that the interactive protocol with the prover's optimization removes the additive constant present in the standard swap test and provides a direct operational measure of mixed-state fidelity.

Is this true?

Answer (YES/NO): NO